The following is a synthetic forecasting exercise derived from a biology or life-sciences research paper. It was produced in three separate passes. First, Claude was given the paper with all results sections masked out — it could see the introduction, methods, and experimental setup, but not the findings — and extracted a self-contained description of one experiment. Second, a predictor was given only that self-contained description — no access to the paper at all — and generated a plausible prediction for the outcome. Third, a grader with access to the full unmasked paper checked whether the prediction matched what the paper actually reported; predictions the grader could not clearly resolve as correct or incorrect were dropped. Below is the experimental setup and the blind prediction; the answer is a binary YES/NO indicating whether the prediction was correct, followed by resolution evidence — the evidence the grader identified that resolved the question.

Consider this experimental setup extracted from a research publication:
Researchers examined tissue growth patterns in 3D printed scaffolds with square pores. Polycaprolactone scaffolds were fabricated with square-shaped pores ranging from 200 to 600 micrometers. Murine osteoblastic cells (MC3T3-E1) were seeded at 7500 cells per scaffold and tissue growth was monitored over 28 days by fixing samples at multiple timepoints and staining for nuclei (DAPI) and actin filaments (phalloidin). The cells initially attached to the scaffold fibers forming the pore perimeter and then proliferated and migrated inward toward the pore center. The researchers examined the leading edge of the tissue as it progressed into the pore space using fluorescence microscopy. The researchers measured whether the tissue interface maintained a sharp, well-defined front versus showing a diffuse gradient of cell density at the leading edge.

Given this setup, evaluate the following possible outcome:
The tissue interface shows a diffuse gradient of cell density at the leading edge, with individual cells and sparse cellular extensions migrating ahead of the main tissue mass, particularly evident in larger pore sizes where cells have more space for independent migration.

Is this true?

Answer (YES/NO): NO